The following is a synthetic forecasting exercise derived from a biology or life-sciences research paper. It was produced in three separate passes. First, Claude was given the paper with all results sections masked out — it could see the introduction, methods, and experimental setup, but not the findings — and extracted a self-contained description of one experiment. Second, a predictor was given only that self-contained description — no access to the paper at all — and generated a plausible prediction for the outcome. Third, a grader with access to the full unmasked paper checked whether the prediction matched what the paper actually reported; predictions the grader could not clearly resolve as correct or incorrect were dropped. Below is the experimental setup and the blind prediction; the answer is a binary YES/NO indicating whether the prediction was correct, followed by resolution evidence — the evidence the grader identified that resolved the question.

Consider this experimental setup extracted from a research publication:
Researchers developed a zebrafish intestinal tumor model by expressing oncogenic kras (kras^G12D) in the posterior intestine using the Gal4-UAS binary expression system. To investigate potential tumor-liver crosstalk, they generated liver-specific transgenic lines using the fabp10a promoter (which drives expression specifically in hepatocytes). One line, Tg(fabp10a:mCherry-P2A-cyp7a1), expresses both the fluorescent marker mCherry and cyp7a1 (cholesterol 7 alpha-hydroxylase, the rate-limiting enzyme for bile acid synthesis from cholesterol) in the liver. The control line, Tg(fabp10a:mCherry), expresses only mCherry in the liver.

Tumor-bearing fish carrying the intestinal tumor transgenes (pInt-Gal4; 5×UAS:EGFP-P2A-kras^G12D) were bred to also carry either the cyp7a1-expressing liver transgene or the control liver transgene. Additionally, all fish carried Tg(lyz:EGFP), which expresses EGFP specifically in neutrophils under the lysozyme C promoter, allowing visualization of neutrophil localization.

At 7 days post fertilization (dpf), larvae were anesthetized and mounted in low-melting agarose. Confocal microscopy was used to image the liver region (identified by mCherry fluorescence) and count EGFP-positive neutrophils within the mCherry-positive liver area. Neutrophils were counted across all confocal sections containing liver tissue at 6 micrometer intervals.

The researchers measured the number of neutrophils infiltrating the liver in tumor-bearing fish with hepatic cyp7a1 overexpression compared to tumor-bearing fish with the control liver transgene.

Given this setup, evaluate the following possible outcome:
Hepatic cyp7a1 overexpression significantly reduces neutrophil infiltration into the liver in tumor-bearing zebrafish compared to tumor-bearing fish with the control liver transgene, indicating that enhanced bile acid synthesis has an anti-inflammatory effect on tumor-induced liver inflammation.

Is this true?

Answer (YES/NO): NO